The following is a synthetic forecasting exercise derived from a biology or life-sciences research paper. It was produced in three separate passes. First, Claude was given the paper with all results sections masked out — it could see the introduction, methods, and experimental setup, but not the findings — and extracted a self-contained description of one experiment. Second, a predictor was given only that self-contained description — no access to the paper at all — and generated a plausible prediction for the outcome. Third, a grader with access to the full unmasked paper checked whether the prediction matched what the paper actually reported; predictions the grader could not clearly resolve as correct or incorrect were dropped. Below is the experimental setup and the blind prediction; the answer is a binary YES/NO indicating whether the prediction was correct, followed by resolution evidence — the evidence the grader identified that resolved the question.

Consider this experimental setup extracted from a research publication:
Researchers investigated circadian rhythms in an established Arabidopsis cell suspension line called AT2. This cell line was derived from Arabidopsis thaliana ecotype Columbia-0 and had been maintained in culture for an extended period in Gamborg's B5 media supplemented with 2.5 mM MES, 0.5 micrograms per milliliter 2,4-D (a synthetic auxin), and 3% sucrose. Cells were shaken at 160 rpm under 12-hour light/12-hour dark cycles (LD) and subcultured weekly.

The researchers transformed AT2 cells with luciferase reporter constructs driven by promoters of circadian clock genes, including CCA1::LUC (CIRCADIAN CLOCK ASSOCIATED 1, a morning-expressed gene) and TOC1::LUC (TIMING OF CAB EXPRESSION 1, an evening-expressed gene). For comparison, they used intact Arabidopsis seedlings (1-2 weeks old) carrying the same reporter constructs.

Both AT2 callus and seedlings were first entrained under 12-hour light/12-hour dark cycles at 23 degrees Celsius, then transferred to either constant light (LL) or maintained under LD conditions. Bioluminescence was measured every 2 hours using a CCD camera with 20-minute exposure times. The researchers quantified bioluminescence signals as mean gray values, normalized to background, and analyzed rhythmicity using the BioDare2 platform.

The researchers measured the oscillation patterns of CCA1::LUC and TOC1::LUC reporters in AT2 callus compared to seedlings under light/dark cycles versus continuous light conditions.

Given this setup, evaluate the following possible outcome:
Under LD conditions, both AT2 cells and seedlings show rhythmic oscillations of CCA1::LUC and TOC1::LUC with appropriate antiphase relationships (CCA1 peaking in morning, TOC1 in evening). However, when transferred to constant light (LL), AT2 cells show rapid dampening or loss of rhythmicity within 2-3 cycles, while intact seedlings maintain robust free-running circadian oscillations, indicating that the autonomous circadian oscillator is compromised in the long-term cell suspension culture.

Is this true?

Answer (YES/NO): YES